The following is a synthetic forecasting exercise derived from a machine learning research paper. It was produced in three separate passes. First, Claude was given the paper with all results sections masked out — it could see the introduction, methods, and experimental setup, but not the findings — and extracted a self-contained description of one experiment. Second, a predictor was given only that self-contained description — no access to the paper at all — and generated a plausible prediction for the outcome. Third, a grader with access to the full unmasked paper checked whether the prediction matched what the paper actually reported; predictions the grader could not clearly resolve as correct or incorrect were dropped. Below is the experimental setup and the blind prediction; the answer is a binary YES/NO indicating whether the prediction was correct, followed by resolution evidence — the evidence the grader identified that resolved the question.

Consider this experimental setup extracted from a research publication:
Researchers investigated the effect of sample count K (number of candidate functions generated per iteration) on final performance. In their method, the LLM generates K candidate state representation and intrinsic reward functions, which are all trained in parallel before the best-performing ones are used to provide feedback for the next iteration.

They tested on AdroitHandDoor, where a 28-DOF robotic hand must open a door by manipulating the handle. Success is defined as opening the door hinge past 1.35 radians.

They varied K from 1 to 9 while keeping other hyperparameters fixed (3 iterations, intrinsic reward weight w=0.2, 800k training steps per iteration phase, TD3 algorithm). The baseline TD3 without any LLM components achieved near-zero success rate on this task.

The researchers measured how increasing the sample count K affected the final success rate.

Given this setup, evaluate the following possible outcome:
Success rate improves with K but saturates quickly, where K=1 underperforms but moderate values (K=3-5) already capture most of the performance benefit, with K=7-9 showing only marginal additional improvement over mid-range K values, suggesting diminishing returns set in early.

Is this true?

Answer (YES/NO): NO